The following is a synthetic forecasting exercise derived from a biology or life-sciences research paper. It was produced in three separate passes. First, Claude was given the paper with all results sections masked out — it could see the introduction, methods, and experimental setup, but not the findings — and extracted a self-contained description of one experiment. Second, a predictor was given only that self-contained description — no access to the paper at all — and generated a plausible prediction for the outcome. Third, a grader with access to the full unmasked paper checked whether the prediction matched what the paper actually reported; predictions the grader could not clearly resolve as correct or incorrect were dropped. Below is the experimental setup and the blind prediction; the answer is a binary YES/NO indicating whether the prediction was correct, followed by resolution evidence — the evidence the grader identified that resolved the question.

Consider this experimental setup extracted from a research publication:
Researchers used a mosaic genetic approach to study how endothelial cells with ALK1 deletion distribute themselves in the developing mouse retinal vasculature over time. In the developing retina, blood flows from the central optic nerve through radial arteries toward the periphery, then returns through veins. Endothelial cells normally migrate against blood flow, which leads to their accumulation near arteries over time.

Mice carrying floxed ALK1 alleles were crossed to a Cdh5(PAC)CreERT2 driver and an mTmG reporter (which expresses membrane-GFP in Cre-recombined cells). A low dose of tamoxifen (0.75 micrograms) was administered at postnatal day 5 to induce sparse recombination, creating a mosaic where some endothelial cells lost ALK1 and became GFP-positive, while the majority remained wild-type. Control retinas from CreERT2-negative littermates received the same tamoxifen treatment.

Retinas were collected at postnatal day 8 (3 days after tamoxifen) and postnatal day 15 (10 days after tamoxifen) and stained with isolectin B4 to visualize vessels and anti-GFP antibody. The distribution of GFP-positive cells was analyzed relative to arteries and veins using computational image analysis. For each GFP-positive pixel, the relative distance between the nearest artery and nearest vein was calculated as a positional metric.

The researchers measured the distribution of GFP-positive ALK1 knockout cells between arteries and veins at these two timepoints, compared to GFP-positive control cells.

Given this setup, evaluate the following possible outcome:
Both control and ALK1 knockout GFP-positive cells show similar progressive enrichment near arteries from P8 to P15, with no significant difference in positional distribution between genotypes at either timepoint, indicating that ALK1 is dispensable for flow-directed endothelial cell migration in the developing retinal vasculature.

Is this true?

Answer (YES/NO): NO